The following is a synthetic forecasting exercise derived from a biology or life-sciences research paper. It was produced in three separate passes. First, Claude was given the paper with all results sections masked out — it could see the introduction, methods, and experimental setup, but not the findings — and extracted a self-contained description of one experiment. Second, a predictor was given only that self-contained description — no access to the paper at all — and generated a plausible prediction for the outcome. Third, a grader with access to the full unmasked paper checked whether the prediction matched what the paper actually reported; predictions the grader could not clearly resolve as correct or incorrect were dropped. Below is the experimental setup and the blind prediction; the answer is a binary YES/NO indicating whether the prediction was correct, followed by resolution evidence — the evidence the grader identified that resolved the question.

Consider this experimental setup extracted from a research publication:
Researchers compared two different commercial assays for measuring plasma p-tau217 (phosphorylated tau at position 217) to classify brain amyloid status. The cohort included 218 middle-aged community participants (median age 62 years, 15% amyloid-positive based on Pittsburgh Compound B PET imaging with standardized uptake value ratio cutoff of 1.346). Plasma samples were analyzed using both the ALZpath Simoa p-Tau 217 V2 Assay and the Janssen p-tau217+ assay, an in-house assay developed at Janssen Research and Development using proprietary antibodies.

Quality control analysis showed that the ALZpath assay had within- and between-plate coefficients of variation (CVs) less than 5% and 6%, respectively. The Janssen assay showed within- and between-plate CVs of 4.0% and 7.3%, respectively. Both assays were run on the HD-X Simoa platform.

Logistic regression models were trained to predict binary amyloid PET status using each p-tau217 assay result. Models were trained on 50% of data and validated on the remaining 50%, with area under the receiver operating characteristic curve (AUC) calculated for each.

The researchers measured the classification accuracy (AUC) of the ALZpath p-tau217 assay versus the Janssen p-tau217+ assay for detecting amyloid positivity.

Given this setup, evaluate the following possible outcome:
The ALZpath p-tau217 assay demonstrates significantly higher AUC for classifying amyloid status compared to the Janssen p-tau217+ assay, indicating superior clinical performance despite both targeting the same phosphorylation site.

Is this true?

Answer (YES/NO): NO